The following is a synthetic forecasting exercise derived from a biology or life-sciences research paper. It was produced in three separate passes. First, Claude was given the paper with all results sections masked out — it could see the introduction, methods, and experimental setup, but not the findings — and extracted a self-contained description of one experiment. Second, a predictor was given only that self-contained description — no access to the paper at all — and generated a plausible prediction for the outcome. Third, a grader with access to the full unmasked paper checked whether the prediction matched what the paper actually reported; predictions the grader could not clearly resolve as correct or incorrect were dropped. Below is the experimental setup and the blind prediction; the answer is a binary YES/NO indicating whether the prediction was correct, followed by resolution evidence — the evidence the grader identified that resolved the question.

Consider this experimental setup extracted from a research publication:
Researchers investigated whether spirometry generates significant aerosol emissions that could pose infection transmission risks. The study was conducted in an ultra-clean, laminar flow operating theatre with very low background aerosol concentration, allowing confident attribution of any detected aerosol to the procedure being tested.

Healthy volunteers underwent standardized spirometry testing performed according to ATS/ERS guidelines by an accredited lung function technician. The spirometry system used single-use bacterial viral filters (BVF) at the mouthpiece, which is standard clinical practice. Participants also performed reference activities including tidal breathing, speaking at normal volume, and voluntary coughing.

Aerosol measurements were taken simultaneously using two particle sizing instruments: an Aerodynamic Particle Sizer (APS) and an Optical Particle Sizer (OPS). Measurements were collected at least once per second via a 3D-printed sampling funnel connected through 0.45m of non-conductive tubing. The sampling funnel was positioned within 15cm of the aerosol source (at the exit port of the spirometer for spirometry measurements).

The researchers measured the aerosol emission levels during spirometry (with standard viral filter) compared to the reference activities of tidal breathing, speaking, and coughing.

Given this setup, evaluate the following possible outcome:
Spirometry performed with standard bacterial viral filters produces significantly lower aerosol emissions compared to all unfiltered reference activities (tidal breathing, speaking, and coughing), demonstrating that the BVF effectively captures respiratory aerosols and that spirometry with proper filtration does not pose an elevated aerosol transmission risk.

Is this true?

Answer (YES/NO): NO